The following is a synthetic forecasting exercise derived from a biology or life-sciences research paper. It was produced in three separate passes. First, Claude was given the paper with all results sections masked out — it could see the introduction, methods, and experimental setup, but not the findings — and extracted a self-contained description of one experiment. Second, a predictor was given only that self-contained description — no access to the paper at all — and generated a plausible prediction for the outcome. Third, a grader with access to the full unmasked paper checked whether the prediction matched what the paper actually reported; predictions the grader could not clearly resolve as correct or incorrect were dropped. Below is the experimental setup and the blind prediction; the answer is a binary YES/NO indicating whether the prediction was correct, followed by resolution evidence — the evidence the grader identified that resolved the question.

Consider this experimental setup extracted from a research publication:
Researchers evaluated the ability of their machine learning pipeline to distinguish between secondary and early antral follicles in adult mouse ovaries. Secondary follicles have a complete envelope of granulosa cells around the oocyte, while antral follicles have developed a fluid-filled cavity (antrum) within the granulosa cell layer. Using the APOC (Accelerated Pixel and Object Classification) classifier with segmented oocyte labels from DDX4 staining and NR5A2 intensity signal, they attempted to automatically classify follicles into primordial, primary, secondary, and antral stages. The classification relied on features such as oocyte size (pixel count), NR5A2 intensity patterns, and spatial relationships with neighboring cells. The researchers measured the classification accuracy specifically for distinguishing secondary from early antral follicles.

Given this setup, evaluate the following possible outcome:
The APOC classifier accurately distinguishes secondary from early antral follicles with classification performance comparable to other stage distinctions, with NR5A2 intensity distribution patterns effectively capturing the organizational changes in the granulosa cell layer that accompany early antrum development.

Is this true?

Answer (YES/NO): NO